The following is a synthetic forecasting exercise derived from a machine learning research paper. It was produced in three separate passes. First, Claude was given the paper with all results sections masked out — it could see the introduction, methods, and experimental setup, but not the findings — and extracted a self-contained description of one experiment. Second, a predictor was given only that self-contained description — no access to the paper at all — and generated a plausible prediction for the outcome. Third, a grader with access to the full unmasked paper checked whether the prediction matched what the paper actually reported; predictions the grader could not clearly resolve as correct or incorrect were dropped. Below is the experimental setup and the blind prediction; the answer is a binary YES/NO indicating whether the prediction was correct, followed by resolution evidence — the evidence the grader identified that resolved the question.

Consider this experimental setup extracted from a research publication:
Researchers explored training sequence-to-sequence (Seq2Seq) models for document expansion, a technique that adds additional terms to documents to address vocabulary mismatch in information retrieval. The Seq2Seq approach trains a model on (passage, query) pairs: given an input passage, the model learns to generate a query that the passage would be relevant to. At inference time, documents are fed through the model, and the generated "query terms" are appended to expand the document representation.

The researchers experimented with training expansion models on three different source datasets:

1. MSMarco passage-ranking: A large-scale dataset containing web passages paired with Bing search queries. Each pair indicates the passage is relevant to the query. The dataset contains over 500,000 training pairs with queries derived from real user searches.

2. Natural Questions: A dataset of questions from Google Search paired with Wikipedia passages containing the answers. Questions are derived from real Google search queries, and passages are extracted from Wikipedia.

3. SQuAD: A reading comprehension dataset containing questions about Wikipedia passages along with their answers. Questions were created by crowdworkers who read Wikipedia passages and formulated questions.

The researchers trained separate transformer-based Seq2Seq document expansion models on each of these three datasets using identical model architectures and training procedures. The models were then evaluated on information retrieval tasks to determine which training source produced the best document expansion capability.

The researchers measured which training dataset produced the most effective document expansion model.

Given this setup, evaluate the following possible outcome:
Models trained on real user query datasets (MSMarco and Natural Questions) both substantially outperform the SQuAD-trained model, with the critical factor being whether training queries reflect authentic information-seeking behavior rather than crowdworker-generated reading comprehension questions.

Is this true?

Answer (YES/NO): NO